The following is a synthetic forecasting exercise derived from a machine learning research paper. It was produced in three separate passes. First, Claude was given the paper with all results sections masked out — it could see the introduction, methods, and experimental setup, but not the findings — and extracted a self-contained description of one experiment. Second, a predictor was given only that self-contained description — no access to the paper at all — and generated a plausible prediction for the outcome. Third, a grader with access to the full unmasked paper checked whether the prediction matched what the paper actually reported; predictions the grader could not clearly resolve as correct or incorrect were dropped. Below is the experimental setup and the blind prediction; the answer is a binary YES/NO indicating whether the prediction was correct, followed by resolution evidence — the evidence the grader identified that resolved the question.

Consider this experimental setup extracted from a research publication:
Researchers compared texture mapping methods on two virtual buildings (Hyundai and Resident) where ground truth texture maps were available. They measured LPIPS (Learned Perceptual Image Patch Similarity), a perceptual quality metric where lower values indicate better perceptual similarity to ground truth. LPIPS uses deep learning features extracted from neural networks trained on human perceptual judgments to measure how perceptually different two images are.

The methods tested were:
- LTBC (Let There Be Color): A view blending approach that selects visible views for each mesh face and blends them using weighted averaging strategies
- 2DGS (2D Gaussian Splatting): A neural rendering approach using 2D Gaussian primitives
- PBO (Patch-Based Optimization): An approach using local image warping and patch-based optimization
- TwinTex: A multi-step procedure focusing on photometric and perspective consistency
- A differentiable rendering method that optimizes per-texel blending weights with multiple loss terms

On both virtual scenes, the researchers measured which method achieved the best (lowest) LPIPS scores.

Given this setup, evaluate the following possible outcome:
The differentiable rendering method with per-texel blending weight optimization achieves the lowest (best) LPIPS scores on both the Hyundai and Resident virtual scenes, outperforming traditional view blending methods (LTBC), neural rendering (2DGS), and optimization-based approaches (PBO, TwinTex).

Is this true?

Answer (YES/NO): NO